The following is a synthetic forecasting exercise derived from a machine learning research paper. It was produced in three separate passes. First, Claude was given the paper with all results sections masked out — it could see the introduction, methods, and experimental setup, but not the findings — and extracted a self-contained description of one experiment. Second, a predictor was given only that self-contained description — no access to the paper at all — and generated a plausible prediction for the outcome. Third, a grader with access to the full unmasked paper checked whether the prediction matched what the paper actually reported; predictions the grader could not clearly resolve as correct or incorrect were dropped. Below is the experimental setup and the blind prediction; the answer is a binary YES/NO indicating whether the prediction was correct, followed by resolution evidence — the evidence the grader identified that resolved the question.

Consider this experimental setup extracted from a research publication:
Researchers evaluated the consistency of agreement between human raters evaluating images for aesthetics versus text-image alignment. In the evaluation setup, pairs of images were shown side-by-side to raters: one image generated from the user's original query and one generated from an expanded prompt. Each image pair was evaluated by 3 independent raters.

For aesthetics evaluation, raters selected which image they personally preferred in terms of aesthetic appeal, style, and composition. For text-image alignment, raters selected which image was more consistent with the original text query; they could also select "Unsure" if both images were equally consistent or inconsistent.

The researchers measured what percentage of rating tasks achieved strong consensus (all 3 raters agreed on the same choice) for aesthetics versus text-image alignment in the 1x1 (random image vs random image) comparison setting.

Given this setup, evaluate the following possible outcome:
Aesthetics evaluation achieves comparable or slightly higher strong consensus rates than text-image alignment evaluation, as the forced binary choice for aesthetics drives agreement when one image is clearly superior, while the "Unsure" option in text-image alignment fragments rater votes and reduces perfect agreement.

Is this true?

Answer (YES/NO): NO